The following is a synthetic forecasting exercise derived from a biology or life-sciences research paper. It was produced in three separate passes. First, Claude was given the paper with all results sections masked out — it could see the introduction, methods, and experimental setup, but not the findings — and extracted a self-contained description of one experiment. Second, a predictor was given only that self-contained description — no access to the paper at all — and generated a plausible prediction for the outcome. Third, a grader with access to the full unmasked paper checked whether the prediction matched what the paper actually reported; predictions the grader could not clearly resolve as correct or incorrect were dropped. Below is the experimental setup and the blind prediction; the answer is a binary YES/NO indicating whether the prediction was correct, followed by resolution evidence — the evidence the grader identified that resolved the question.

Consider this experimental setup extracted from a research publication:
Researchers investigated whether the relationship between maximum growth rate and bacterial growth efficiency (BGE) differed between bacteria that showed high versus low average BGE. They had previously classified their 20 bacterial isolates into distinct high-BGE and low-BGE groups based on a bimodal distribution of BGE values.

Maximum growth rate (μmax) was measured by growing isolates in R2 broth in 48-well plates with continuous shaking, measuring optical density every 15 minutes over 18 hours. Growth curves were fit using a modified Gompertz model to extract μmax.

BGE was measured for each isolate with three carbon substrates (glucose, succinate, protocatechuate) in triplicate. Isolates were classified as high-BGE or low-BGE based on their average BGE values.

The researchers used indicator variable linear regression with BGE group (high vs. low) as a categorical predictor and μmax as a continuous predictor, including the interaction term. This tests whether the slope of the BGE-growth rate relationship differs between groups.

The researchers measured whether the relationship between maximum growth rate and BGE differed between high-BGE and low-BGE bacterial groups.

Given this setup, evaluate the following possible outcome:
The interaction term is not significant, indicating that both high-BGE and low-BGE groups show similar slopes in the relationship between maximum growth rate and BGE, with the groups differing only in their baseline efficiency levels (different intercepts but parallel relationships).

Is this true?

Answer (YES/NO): NO